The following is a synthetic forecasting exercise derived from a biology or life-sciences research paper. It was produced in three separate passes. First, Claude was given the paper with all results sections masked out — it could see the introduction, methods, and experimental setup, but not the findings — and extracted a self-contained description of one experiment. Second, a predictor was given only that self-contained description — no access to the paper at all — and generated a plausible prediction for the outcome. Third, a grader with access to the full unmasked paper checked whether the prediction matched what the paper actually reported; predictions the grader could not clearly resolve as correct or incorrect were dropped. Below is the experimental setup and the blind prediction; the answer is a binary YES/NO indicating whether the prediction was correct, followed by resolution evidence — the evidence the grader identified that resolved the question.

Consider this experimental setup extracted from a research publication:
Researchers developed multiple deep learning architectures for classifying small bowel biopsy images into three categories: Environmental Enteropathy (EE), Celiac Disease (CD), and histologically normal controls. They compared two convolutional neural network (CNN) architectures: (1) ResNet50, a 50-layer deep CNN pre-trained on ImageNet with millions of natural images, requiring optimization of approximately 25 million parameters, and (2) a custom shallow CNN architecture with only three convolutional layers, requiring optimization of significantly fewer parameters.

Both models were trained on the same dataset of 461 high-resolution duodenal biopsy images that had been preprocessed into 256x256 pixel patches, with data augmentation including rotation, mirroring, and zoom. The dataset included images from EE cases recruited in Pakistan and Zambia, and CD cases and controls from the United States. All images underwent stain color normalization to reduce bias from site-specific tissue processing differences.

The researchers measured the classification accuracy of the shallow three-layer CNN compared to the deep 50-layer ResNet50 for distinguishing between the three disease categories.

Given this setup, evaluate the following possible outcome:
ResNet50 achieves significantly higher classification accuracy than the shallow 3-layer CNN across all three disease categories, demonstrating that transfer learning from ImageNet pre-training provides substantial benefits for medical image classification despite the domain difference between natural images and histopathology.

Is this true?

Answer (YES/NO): NO